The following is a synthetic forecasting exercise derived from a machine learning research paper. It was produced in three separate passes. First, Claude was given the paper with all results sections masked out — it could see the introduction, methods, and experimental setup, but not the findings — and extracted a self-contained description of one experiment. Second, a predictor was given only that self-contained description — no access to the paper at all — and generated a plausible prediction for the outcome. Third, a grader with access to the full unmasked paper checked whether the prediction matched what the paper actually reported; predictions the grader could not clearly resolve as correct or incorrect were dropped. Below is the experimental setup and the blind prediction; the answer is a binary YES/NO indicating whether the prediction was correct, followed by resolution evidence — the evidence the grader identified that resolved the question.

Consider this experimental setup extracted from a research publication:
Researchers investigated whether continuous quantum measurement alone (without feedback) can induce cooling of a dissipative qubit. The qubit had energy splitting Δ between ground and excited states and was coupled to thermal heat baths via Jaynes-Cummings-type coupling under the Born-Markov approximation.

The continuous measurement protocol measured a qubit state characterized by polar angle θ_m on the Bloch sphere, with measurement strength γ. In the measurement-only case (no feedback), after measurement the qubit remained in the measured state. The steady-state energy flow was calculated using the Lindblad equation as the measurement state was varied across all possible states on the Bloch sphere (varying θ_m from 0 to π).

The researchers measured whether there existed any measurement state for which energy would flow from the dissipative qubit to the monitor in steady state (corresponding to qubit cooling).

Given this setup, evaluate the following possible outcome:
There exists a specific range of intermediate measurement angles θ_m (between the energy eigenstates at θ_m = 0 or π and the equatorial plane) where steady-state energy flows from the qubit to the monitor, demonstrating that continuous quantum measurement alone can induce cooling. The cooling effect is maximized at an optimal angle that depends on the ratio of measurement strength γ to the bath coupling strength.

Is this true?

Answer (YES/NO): NO